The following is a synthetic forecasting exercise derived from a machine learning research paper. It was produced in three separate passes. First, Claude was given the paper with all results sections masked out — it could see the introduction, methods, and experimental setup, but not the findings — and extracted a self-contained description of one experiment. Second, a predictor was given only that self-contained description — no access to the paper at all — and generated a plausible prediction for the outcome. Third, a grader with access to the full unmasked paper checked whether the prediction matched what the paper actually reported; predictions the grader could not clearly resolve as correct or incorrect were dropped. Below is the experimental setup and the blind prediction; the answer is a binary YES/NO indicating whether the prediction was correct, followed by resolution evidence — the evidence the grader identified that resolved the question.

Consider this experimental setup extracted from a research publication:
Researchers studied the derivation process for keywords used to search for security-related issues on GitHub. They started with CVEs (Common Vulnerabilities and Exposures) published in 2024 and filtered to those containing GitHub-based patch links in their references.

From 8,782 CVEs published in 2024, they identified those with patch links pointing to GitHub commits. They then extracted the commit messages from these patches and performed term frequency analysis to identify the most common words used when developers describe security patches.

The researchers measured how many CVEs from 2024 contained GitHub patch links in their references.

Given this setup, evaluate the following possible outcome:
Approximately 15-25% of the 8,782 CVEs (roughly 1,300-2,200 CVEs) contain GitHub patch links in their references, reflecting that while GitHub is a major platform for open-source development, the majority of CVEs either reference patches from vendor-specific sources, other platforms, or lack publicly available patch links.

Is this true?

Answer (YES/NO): NO